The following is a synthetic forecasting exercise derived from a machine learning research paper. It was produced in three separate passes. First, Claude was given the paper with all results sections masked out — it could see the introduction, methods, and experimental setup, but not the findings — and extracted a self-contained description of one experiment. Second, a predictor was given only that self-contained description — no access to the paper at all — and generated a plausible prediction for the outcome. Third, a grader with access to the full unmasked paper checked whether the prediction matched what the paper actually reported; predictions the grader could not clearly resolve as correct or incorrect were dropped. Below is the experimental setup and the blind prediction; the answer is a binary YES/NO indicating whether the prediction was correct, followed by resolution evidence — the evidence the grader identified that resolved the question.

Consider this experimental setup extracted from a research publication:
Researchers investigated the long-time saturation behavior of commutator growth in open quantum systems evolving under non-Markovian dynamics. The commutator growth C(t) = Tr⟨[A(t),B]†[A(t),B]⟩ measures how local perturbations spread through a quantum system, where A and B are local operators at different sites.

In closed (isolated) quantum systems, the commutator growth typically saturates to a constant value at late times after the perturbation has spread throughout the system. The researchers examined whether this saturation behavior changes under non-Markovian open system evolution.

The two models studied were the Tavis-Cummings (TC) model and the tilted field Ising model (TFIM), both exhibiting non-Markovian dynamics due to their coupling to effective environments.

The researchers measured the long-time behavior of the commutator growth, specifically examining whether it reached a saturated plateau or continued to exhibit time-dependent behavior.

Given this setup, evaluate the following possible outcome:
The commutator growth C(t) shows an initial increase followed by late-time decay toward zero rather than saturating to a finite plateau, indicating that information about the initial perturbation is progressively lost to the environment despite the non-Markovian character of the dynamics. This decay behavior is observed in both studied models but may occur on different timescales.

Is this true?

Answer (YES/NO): NO